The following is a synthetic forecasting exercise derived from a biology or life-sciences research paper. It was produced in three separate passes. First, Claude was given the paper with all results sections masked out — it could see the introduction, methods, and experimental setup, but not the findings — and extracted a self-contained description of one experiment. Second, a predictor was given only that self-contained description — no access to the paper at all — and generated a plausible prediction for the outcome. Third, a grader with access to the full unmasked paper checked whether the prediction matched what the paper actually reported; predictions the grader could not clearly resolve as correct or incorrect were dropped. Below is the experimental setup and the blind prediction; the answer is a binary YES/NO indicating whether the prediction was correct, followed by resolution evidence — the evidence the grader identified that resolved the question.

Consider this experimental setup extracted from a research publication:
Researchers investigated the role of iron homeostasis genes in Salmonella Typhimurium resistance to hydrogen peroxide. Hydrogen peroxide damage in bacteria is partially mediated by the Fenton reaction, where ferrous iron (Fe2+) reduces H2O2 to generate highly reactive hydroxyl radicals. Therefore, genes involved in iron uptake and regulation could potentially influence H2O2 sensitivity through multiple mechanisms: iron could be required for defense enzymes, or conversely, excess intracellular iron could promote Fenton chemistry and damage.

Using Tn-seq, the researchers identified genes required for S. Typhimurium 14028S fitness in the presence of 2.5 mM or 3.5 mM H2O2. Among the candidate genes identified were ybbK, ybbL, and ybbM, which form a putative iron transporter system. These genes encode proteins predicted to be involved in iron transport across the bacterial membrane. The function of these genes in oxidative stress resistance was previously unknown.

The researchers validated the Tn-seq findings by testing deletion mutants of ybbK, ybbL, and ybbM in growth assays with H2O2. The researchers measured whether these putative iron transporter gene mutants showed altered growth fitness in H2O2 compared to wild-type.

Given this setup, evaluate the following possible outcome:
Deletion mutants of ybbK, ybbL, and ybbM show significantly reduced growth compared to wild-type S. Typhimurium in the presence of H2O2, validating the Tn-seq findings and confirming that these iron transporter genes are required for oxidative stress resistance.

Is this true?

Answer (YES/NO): YES